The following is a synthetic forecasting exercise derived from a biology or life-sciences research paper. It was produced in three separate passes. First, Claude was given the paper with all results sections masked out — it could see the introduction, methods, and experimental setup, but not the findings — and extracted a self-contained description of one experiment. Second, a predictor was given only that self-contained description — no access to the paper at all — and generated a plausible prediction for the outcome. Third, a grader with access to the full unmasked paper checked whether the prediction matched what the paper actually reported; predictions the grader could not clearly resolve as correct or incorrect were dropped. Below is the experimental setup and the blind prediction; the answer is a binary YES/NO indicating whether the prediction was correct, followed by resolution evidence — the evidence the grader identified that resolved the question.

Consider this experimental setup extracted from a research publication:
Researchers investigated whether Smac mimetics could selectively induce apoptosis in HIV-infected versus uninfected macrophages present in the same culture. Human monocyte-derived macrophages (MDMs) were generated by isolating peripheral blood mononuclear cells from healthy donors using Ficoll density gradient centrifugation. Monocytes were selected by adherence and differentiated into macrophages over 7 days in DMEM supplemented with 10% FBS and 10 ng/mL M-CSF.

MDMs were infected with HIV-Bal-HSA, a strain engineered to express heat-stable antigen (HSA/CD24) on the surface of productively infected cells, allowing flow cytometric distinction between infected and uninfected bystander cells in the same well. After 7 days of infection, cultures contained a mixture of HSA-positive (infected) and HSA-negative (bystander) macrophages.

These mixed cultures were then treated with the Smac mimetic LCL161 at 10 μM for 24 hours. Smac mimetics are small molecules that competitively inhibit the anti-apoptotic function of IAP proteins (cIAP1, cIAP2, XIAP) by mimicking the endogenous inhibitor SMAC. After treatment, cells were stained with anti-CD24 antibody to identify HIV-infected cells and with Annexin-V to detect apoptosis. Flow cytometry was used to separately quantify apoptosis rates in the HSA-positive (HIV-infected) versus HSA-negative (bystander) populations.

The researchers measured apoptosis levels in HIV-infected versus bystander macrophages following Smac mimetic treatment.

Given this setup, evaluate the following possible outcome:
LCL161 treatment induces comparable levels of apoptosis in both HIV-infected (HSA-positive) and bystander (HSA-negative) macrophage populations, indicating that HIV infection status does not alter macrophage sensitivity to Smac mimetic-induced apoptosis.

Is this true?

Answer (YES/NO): NO